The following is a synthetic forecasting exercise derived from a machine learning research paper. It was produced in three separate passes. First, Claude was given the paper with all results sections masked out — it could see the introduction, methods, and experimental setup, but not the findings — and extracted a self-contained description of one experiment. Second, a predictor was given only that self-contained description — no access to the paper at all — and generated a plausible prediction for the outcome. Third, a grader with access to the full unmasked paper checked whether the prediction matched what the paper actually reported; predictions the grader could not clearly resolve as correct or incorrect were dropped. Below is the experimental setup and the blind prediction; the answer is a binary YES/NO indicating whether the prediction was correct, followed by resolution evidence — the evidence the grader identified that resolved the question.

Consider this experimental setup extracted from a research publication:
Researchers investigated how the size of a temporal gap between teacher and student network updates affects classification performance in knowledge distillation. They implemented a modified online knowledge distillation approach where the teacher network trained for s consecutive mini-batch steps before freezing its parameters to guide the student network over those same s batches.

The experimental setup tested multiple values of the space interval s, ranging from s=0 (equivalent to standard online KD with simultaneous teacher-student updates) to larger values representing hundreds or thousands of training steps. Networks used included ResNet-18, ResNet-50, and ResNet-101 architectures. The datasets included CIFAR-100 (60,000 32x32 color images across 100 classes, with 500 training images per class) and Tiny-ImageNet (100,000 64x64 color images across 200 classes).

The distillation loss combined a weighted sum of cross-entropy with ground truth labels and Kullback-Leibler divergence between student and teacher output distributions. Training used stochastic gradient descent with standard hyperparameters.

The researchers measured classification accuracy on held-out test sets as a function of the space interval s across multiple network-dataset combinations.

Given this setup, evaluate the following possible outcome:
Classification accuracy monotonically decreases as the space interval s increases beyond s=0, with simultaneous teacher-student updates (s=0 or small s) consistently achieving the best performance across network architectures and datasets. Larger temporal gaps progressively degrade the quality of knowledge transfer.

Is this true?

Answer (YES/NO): NO